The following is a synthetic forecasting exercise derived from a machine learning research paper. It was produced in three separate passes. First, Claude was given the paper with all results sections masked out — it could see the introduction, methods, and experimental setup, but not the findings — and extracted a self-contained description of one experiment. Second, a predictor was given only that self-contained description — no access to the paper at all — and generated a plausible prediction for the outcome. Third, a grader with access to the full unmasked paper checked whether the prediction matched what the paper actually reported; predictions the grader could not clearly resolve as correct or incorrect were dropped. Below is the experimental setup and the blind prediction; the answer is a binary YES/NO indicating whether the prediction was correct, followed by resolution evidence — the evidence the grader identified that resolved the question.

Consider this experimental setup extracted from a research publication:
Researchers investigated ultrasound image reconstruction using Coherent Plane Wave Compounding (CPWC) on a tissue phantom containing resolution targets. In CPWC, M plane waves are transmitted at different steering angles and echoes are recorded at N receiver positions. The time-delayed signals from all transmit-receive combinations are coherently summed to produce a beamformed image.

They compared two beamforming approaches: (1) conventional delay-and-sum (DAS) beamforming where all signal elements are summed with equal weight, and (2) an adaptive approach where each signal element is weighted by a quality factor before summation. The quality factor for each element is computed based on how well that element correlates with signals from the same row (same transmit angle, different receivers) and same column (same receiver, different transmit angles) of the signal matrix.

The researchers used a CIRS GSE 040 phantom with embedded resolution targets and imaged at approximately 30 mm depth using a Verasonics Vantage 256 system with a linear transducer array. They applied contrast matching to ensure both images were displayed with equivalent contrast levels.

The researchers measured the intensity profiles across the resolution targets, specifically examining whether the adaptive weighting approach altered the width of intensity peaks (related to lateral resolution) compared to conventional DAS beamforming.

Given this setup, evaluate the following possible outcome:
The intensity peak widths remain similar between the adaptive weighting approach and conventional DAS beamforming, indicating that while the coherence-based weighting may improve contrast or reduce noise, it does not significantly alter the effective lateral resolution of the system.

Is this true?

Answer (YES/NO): YES